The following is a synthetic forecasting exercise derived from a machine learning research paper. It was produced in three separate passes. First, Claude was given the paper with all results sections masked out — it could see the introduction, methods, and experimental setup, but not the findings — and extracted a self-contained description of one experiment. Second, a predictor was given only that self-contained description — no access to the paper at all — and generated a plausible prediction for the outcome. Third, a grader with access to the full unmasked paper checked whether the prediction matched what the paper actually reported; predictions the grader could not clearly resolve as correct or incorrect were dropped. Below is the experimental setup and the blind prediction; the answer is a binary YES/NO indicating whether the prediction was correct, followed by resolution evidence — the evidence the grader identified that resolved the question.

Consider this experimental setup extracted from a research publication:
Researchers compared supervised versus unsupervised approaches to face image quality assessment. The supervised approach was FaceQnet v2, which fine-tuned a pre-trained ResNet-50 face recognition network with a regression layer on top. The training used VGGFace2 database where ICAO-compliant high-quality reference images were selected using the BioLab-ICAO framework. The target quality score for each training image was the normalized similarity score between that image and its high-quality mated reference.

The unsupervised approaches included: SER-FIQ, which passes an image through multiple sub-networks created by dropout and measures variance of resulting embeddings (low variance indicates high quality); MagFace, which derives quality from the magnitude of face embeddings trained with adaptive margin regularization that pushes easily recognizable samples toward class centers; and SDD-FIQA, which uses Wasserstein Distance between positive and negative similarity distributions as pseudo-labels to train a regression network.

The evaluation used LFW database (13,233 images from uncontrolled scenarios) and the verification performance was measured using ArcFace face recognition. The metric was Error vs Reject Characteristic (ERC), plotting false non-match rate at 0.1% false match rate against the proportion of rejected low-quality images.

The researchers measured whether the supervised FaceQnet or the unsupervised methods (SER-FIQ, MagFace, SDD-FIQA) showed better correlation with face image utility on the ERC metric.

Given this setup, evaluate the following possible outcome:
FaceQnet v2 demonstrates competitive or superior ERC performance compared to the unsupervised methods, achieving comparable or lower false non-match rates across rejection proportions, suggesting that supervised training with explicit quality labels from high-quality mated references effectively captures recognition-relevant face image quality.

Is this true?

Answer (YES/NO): YES